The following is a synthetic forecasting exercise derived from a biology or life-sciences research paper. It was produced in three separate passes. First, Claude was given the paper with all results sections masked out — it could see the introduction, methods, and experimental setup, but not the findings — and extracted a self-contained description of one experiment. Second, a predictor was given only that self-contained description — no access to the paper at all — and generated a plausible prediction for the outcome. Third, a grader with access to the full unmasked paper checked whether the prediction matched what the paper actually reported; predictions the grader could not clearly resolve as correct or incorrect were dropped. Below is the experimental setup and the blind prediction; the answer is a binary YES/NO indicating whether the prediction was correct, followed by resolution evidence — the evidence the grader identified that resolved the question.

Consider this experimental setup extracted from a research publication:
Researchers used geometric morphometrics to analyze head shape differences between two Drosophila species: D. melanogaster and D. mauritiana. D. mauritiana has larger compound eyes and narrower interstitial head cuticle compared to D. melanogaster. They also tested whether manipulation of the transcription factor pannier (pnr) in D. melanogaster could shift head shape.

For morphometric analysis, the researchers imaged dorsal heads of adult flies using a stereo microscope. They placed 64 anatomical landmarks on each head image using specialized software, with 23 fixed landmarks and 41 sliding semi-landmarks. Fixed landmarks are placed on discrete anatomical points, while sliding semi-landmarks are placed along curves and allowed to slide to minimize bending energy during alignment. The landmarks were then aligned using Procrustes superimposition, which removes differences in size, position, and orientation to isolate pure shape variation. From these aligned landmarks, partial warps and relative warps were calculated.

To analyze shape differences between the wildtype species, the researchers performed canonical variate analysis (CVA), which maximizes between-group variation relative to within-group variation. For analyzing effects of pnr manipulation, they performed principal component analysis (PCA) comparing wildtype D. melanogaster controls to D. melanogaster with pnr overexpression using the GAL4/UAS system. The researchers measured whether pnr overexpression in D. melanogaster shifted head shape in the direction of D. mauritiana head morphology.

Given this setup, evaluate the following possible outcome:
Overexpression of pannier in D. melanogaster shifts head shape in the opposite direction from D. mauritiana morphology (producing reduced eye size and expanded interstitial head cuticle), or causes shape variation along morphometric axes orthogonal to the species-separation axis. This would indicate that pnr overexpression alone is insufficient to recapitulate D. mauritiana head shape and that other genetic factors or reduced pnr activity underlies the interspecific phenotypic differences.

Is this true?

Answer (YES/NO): NO